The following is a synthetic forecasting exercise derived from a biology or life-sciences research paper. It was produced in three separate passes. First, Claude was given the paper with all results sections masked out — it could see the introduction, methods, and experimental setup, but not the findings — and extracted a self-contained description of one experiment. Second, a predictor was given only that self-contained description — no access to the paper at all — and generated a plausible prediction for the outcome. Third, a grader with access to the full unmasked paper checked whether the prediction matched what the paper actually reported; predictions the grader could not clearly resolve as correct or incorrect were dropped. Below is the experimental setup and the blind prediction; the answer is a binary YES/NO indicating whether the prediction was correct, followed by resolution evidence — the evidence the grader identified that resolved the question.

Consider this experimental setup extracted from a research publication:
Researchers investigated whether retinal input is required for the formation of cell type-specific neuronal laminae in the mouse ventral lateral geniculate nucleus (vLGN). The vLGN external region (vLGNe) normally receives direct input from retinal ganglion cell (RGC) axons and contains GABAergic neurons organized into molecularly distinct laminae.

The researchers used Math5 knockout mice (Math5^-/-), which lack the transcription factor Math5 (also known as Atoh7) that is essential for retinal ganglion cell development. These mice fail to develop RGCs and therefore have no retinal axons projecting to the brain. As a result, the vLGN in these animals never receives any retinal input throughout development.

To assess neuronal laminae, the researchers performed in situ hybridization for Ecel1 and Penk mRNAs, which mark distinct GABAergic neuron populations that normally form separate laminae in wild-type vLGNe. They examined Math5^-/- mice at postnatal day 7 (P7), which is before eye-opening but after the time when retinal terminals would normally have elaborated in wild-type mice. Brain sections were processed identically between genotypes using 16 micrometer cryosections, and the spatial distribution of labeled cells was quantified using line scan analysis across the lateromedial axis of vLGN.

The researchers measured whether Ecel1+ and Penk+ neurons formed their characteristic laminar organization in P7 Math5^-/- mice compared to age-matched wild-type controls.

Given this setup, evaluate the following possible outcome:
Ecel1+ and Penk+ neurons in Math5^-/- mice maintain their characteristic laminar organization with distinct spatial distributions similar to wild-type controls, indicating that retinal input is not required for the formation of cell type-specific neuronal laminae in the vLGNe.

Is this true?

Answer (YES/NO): NO